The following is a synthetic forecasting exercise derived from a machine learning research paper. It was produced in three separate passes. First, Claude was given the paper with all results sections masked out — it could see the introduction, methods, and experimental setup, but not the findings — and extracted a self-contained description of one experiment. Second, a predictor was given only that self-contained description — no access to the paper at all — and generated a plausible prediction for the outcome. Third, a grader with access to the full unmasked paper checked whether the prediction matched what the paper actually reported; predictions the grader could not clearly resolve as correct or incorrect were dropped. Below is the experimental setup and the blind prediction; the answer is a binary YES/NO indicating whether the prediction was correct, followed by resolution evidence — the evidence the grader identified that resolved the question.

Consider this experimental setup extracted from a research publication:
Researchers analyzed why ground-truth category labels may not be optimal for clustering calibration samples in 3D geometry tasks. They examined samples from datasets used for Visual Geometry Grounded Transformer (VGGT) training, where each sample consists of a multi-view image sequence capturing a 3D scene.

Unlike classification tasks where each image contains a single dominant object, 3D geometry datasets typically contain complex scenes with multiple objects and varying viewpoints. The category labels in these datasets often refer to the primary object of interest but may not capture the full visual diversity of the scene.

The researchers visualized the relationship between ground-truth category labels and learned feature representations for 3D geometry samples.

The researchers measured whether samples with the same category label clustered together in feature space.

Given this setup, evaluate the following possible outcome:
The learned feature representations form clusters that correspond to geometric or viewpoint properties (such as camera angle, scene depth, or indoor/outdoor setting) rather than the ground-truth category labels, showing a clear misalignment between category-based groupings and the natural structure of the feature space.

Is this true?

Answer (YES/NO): NO